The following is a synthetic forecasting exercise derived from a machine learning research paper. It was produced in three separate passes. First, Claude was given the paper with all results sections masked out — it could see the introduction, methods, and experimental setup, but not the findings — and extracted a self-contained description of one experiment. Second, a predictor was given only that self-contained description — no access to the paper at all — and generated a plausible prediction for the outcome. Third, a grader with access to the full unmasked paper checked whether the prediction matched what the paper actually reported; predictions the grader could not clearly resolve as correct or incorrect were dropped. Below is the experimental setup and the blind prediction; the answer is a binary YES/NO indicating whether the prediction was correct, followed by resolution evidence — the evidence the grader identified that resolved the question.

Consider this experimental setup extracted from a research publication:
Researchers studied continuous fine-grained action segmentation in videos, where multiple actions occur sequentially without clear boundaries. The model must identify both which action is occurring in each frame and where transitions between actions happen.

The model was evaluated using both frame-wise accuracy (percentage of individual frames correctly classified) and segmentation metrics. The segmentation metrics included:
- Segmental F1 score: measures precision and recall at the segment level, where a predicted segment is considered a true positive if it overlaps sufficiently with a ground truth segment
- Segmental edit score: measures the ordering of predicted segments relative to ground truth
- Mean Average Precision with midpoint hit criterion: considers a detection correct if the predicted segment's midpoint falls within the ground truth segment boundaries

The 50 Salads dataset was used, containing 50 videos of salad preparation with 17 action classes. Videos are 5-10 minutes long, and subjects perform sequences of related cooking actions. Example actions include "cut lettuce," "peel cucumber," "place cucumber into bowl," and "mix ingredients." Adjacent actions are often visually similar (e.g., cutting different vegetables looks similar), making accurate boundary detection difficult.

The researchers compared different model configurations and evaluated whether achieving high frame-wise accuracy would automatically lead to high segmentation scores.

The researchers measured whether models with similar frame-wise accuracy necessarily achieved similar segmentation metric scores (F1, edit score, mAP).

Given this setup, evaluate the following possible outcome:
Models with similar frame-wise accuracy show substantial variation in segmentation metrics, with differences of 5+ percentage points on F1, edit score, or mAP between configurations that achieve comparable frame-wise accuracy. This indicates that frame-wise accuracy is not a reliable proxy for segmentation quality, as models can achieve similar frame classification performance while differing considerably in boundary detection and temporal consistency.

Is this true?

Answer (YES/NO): YES